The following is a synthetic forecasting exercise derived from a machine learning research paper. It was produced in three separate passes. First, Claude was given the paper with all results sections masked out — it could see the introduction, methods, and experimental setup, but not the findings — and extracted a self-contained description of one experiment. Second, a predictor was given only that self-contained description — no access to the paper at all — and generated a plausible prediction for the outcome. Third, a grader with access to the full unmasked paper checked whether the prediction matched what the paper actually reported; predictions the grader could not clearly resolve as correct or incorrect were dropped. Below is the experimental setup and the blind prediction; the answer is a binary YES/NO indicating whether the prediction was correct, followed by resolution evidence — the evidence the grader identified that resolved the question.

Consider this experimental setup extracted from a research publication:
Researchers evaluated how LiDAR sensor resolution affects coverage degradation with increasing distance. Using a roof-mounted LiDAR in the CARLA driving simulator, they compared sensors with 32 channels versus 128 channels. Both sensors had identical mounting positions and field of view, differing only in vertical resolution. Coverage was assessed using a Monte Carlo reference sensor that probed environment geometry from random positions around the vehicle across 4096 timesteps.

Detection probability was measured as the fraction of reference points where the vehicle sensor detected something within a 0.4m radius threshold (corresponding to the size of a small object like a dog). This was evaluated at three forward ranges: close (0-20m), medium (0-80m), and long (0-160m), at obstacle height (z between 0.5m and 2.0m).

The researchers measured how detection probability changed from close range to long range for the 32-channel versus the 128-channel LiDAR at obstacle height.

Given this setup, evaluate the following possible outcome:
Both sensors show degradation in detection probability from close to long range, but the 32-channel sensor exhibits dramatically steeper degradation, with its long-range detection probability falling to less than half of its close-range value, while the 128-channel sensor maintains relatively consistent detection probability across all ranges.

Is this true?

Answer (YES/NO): NO